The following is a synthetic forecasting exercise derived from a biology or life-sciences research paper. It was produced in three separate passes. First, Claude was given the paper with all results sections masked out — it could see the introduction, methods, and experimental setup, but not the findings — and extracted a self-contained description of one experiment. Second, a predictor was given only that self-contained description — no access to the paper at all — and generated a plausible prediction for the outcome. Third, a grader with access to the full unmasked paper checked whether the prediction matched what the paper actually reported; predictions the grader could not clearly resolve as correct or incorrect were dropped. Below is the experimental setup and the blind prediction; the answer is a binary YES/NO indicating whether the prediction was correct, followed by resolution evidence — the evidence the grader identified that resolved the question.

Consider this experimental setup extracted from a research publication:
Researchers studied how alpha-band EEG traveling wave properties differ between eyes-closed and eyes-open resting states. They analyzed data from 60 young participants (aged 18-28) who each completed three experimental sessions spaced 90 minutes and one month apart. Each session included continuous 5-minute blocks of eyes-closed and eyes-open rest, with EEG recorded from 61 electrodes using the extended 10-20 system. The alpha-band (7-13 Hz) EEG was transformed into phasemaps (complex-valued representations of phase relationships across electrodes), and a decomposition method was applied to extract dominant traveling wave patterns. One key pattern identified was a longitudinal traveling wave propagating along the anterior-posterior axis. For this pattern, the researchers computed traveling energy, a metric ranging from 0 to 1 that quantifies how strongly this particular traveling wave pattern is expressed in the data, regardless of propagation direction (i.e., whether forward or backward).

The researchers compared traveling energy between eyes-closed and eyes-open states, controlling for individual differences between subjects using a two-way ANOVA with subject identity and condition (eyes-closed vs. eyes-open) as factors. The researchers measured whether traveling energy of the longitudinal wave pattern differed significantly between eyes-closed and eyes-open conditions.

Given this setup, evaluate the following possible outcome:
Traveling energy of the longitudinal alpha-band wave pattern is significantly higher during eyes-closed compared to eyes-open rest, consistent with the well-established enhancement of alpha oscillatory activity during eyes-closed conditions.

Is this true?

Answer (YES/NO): YES